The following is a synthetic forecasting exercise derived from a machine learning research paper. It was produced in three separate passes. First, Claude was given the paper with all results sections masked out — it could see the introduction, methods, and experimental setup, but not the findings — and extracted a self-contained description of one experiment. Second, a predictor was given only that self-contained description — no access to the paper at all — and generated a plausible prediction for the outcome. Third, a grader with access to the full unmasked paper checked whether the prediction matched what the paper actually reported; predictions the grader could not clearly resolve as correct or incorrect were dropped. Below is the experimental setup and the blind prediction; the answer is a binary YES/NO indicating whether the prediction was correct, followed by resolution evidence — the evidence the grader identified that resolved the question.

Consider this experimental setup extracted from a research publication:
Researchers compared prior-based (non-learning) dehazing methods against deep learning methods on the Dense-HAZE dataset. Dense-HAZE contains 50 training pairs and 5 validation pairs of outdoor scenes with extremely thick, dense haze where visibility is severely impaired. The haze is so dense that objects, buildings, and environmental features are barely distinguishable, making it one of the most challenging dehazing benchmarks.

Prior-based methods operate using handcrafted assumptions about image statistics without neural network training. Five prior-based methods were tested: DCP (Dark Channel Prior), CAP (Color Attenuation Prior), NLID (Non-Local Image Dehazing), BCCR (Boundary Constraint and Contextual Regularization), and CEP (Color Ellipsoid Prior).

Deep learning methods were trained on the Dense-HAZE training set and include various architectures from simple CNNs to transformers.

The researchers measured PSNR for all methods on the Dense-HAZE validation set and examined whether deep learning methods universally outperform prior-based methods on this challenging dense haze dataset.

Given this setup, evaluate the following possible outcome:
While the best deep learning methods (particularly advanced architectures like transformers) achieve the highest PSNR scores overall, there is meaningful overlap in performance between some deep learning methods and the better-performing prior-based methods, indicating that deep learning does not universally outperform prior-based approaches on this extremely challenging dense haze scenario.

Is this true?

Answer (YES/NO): YES